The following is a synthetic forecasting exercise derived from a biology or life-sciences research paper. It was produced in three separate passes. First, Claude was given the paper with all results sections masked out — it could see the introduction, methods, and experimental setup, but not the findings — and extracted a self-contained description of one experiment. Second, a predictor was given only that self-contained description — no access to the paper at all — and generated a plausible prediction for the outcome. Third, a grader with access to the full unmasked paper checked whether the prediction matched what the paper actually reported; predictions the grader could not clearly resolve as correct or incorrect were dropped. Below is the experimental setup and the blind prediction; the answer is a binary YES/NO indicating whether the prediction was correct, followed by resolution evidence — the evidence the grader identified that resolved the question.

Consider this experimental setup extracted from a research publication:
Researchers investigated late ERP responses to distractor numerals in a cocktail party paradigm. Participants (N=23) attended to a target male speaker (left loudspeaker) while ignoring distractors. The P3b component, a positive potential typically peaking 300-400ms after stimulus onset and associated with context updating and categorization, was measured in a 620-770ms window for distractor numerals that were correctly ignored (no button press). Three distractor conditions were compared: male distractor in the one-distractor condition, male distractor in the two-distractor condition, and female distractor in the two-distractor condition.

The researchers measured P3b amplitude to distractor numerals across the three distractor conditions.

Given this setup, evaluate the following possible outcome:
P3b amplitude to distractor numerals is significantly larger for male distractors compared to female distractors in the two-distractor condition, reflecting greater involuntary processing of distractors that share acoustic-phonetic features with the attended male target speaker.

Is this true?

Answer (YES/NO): NO